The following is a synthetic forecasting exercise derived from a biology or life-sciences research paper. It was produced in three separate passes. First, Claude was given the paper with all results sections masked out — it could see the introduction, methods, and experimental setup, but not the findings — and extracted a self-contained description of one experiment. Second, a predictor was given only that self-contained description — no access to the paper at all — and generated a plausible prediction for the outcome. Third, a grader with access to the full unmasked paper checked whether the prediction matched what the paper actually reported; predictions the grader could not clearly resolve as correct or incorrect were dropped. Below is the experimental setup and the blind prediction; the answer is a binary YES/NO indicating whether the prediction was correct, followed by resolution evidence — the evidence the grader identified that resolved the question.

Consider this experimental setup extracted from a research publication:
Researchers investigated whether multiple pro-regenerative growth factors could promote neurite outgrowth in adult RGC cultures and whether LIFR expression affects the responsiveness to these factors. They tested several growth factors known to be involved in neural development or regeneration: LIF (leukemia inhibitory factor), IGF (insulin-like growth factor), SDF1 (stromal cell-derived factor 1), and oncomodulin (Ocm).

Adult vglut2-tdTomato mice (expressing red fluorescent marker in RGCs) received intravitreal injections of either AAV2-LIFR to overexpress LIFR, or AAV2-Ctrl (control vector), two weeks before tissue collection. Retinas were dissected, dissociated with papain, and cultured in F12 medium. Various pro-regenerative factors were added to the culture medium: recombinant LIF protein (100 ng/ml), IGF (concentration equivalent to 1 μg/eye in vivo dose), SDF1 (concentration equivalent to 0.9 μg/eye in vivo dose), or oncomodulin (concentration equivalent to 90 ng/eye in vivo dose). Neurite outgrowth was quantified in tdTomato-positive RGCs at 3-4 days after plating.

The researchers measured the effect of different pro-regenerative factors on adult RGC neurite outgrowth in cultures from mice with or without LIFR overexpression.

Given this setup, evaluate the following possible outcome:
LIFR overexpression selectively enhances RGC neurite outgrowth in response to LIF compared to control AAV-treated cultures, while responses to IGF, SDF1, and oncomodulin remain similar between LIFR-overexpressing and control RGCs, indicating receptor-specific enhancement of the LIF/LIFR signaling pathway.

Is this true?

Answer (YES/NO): NO